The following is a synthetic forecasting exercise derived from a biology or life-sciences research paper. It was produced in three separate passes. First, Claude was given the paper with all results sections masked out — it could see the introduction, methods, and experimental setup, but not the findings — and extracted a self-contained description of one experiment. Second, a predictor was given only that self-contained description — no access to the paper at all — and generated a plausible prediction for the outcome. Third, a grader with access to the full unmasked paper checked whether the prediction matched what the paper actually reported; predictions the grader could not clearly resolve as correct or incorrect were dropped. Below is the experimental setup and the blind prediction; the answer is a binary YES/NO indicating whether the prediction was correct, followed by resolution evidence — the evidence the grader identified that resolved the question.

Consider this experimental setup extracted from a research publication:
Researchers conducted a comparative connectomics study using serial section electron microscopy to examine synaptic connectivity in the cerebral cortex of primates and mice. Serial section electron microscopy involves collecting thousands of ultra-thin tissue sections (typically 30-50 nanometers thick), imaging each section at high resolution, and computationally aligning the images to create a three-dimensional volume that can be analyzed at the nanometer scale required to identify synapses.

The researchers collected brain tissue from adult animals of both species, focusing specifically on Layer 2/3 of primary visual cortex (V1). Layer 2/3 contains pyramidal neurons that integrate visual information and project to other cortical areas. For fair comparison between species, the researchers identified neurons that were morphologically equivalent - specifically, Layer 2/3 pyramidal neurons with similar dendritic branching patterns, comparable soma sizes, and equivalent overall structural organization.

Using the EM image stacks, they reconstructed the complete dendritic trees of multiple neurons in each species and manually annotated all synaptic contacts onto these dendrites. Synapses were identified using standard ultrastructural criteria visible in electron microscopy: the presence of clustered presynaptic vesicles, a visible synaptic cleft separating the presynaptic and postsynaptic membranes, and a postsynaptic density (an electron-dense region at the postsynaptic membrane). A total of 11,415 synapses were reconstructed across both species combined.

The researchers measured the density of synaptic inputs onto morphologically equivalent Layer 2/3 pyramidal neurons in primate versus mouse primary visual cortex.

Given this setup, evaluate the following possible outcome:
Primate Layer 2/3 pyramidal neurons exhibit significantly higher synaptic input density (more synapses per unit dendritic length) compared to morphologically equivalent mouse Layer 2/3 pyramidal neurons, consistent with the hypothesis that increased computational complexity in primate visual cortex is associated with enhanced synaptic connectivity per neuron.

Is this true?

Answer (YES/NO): NO